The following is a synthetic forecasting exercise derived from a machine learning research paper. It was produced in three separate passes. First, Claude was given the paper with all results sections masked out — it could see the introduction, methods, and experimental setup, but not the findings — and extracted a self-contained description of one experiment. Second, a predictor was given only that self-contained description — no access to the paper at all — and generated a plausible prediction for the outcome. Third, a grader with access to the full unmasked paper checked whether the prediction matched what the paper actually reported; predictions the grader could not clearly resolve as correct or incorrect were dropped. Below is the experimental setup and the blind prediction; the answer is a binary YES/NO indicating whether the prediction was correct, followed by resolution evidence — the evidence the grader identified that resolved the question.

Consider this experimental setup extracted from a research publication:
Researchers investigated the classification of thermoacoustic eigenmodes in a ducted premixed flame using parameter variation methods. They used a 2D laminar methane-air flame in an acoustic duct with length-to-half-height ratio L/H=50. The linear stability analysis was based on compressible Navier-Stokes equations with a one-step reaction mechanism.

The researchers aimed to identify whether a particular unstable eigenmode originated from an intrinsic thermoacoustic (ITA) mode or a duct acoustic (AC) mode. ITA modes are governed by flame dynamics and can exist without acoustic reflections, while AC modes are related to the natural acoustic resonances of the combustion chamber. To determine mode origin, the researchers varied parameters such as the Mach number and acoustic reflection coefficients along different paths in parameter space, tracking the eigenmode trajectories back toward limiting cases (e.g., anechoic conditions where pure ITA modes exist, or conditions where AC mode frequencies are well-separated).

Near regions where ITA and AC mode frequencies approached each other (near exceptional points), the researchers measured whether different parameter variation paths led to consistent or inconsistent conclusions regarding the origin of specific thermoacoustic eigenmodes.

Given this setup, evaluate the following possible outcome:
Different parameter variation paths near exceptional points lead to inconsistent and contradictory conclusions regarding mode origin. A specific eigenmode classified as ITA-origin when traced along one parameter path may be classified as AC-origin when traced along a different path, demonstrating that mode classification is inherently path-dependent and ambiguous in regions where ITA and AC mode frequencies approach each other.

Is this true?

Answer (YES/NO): YES